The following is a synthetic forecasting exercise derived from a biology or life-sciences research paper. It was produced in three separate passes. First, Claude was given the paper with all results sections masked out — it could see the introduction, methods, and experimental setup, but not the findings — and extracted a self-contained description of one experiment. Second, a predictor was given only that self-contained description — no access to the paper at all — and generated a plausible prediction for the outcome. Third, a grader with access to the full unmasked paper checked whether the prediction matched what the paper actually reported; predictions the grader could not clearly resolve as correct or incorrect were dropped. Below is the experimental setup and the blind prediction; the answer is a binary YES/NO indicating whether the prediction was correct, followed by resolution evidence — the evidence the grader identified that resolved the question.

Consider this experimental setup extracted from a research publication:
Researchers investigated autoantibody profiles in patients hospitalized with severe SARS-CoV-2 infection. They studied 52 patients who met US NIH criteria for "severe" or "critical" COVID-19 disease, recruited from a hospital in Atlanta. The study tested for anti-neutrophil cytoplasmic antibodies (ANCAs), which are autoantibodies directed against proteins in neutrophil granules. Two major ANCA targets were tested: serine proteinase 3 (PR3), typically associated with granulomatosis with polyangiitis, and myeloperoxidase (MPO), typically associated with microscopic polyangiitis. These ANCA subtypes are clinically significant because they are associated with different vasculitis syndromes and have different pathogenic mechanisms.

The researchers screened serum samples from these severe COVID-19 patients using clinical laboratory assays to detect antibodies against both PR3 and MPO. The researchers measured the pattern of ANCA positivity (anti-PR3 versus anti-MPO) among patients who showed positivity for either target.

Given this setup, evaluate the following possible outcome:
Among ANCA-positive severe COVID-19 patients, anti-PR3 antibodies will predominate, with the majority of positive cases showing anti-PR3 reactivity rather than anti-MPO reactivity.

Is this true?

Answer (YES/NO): YES